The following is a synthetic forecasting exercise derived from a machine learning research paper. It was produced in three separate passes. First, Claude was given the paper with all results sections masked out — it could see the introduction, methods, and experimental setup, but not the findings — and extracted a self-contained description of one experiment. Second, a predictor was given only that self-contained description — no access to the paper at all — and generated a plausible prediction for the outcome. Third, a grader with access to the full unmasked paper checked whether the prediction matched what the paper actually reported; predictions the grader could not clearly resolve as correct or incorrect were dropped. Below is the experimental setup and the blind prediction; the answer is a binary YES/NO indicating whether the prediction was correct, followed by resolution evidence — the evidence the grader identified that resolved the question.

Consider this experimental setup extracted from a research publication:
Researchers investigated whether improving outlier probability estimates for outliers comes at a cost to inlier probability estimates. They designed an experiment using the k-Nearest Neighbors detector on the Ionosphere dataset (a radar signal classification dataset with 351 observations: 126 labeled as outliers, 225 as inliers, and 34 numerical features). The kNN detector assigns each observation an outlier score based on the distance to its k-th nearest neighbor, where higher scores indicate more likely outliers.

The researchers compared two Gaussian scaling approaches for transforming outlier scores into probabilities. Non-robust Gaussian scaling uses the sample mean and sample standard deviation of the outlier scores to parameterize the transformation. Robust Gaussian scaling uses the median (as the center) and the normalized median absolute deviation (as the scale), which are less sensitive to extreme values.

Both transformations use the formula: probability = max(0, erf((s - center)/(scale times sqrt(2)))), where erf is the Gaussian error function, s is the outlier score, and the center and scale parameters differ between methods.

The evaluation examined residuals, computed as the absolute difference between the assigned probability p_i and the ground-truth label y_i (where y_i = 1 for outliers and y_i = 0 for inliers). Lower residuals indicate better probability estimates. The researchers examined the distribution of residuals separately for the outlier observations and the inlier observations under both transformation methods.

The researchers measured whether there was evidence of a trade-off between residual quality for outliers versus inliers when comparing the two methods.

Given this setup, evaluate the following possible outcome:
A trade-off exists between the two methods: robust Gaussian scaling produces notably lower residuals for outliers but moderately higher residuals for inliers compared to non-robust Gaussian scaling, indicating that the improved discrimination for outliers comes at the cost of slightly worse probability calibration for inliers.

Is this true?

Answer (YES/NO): NO